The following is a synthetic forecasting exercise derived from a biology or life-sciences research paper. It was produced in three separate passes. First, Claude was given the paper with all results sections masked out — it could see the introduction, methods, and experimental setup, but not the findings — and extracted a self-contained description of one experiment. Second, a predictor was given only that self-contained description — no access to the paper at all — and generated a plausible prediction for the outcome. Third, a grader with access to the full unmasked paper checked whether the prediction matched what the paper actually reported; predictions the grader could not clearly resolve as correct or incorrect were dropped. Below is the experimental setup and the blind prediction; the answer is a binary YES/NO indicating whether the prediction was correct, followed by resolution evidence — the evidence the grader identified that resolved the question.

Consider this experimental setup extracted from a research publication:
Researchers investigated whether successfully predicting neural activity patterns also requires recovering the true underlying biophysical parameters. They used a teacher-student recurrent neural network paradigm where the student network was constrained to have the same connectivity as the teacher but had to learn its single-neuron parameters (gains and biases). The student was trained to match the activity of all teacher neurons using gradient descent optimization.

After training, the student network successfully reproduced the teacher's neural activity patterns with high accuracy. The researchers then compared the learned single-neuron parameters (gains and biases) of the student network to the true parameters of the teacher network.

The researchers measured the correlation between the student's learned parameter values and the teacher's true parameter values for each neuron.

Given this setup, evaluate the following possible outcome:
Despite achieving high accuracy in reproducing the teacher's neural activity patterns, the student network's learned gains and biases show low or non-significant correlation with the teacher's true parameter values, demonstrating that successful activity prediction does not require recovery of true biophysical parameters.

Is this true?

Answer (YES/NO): YES